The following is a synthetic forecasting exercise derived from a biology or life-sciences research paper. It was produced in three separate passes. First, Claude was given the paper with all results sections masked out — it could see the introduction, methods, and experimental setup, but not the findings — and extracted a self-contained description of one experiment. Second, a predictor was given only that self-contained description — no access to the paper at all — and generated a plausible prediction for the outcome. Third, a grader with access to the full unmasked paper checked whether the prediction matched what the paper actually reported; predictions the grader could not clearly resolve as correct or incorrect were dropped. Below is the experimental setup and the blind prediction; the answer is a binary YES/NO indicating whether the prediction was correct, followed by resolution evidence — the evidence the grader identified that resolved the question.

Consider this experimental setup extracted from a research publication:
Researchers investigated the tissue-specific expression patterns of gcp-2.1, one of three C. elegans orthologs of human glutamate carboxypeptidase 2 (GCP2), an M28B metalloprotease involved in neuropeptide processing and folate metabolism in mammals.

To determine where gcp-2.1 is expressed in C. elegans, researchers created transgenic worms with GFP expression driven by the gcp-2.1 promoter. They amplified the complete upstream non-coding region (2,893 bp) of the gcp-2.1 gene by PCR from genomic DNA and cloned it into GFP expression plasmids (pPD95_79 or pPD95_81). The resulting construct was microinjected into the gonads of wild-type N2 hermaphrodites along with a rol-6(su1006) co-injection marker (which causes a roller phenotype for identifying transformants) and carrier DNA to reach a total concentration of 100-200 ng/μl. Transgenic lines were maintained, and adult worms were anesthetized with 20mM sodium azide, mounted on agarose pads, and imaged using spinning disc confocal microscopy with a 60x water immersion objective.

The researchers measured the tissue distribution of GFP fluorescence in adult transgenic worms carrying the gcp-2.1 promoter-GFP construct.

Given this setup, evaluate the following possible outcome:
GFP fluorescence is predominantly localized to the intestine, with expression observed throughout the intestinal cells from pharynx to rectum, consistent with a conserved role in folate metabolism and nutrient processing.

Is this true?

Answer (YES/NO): NO